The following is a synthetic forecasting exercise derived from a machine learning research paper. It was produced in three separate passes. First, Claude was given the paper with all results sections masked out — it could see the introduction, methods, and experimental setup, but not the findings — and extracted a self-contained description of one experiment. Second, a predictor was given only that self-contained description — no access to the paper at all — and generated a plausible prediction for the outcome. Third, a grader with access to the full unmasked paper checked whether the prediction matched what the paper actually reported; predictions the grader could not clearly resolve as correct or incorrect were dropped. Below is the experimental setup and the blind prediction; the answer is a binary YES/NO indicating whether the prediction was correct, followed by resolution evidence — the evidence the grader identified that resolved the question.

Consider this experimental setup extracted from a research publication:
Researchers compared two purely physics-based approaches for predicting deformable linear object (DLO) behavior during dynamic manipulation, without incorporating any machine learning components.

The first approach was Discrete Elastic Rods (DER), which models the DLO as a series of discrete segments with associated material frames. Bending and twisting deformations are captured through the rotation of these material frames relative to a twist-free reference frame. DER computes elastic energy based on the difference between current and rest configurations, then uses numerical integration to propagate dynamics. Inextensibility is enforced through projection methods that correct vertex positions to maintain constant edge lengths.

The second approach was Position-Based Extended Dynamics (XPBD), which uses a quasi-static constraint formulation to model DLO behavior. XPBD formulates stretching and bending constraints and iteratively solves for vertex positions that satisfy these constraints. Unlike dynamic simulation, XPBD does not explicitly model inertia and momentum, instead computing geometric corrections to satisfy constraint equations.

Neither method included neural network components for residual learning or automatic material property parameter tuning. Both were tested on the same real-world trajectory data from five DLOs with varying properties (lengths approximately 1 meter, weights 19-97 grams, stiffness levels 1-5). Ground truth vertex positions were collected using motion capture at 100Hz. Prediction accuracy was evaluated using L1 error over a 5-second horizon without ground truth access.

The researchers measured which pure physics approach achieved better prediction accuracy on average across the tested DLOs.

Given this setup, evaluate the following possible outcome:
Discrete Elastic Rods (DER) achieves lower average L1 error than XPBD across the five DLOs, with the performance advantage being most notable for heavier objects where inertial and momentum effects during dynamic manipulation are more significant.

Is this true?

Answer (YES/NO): NO